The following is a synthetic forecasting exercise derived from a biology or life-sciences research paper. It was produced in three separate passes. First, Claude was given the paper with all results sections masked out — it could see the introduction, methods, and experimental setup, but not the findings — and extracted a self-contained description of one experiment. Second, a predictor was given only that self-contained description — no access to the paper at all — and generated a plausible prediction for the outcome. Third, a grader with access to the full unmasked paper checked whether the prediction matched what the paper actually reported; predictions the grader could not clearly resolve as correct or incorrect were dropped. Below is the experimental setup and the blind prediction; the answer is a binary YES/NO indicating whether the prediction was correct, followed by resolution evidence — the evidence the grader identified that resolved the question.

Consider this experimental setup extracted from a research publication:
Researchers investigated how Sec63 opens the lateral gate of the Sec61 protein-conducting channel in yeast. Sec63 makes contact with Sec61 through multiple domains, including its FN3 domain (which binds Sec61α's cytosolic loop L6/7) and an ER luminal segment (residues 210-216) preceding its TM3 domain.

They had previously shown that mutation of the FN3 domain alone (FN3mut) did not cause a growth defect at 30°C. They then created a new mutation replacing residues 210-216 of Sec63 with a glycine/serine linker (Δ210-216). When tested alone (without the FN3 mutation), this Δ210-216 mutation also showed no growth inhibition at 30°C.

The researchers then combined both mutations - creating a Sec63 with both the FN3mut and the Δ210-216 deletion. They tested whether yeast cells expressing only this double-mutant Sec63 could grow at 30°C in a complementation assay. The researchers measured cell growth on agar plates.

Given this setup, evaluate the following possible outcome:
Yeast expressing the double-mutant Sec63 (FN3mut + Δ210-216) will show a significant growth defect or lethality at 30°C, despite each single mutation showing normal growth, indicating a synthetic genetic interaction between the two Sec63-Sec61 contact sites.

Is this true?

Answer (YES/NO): YES